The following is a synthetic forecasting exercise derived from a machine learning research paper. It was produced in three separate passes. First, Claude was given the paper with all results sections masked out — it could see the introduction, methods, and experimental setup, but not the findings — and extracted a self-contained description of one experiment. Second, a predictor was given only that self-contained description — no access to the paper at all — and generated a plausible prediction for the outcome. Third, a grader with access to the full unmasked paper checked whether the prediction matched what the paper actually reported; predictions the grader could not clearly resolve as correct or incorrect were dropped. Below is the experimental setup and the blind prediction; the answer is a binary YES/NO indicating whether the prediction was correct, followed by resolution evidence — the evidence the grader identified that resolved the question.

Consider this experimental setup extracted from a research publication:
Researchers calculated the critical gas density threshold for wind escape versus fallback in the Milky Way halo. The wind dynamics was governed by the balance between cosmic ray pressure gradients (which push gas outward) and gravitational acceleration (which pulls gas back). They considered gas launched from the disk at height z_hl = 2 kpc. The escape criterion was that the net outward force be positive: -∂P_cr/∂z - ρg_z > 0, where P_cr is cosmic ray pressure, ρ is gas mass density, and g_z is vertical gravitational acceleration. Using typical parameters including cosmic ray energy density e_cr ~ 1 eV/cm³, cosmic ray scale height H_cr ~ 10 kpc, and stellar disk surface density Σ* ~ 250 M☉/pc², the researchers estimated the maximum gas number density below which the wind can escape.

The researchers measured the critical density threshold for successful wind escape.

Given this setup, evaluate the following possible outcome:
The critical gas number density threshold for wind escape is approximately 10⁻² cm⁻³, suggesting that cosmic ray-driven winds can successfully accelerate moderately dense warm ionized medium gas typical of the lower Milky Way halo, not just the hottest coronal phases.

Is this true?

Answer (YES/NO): NO